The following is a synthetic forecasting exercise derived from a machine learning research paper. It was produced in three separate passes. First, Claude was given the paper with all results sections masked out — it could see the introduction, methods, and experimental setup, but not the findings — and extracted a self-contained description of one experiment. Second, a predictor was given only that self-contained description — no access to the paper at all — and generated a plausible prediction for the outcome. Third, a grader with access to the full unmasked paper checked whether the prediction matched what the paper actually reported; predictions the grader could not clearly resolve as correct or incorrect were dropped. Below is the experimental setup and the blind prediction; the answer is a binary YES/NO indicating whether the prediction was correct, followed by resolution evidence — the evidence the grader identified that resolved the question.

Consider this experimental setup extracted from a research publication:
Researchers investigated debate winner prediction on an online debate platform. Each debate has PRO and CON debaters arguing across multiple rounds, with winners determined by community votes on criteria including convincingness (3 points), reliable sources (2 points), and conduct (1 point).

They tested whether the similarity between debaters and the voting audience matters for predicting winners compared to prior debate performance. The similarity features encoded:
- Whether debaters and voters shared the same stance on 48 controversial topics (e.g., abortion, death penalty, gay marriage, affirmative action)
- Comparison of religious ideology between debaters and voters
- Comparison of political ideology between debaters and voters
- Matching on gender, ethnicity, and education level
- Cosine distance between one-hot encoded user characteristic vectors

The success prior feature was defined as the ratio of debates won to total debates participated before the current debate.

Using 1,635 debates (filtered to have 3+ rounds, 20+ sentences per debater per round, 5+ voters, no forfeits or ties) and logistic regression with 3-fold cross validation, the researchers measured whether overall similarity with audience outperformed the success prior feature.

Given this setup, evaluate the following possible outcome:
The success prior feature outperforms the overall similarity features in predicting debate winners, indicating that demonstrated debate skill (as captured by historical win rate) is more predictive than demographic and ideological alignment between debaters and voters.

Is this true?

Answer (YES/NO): YES